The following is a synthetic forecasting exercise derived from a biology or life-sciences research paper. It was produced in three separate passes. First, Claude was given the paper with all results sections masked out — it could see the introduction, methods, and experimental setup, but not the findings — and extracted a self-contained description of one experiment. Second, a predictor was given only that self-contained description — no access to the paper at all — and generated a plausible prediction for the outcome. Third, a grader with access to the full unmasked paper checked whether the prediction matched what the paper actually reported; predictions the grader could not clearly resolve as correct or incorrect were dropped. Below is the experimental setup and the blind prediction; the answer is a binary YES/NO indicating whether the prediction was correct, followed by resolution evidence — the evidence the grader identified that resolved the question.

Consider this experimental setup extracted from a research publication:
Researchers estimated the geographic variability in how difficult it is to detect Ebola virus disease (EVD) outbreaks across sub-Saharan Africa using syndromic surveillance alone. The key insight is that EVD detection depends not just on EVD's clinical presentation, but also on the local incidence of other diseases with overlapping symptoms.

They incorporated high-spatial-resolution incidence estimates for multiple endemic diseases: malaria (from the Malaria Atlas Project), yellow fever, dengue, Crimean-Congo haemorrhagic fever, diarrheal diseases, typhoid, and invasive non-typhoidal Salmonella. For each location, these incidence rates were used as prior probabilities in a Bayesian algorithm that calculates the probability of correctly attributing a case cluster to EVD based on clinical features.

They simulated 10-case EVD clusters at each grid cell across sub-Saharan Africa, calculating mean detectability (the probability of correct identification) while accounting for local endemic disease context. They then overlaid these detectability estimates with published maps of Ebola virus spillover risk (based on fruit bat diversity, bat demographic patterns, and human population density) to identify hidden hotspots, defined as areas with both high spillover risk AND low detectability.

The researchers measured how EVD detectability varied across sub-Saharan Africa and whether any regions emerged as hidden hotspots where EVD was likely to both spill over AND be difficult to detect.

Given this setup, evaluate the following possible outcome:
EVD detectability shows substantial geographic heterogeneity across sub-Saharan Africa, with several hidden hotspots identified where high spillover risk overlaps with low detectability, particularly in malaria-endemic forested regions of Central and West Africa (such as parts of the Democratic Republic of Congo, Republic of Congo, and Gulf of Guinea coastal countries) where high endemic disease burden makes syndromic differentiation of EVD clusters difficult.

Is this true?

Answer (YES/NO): YES